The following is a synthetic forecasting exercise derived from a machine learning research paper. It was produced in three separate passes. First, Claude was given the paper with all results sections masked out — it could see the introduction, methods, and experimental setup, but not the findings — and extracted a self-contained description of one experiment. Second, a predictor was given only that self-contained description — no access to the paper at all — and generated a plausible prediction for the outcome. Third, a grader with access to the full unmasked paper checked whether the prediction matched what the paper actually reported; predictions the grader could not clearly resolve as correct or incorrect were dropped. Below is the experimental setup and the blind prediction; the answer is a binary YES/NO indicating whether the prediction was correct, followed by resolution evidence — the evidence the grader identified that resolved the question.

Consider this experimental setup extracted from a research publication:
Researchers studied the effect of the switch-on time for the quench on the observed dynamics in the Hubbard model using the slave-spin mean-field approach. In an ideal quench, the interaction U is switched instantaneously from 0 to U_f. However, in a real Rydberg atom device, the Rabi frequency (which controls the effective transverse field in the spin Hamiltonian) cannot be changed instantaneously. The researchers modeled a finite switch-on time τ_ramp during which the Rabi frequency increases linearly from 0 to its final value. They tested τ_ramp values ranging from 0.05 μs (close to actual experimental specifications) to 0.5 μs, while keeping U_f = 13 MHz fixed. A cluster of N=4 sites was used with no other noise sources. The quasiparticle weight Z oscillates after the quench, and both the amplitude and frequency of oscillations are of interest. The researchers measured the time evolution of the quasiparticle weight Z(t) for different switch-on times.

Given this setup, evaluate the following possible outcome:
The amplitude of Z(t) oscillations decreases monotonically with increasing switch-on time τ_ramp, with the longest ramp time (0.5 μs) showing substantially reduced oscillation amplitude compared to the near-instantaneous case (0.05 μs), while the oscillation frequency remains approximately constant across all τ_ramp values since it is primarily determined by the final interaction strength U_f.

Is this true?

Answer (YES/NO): NO